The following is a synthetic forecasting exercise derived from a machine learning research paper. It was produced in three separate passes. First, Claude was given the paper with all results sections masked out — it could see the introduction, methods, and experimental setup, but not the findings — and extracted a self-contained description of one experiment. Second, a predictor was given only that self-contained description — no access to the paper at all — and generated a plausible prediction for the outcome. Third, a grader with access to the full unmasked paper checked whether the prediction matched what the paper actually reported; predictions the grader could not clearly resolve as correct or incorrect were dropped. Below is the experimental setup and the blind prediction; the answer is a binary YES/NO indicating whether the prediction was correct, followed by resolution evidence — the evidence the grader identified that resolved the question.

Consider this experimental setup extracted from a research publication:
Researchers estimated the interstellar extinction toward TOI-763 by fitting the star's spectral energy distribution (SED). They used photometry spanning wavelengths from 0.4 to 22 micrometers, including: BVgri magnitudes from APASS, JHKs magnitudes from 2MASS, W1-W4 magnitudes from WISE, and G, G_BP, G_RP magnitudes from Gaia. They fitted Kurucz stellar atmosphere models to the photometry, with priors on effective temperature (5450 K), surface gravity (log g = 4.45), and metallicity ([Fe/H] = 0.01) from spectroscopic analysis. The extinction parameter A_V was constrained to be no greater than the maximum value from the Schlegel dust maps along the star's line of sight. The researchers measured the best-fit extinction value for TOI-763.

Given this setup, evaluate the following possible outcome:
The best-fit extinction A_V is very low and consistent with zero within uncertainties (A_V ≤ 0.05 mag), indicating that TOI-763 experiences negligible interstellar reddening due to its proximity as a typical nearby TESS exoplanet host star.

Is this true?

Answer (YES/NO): YES